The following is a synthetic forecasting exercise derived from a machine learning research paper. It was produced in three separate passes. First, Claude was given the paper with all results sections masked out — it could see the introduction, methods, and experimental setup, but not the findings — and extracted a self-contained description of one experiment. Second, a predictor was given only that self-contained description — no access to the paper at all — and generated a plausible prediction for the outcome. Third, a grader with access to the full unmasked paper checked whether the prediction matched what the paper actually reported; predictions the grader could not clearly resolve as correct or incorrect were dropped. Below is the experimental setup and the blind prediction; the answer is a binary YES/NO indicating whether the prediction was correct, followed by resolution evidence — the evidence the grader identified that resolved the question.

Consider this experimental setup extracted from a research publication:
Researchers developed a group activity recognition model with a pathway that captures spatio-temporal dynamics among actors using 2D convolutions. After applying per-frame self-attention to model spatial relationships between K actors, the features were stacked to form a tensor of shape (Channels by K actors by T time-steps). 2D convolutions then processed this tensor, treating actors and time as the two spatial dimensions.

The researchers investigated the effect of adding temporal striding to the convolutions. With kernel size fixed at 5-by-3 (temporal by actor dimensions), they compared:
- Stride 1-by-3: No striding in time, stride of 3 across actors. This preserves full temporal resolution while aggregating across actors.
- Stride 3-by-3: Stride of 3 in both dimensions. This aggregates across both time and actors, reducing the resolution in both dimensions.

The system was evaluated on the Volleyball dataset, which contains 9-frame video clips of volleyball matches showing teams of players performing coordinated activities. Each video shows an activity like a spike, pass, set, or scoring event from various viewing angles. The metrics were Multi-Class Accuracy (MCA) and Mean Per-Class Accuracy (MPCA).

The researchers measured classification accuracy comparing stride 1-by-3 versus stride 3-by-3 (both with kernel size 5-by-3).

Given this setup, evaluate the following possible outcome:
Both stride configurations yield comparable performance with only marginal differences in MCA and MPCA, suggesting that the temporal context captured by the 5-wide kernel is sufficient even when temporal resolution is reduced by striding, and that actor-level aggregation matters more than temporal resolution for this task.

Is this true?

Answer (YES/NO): NO